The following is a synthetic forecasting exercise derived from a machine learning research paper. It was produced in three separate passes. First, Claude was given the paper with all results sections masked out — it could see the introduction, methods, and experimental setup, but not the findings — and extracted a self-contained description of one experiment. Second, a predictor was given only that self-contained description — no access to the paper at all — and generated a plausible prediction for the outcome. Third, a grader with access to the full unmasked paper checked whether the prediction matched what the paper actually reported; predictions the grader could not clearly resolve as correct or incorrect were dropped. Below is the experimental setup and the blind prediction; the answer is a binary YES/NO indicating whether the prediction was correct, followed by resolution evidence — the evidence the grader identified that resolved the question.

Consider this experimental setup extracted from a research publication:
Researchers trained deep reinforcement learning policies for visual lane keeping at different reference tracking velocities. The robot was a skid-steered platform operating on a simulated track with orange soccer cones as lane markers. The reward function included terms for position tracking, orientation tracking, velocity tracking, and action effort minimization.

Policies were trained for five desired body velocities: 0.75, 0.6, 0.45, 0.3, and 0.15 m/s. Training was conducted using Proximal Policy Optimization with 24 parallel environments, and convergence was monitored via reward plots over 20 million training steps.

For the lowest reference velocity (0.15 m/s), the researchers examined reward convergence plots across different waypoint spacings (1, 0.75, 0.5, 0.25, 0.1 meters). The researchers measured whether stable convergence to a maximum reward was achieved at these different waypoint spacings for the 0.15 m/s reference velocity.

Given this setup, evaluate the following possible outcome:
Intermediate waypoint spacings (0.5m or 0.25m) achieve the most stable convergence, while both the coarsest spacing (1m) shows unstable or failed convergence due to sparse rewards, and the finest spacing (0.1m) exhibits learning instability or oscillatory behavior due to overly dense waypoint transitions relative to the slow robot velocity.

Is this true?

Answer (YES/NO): NO